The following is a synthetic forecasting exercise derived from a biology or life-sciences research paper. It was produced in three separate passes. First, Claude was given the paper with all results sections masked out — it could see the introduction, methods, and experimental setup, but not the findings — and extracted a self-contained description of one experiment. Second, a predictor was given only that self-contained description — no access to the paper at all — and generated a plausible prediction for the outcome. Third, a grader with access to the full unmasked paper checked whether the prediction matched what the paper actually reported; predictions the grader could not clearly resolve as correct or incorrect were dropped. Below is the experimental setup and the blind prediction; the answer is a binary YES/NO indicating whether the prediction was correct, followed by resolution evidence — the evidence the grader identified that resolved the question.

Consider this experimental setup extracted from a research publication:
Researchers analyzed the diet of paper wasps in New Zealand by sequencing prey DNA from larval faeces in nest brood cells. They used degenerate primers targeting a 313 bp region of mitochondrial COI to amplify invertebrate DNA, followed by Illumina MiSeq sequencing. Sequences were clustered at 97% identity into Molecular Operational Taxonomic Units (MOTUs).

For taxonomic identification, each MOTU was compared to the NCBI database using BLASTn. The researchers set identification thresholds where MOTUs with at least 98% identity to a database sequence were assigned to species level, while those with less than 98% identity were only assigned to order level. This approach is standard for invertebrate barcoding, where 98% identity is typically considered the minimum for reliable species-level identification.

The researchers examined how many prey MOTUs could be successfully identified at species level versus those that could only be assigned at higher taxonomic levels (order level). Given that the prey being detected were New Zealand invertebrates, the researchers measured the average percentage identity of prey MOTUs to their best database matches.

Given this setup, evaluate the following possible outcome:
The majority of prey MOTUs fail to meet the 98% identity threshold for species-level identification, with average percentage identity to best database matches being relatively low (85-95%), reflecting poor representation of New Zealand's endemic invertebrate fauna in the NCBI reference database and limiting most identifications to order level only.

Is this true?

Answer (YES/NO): YES